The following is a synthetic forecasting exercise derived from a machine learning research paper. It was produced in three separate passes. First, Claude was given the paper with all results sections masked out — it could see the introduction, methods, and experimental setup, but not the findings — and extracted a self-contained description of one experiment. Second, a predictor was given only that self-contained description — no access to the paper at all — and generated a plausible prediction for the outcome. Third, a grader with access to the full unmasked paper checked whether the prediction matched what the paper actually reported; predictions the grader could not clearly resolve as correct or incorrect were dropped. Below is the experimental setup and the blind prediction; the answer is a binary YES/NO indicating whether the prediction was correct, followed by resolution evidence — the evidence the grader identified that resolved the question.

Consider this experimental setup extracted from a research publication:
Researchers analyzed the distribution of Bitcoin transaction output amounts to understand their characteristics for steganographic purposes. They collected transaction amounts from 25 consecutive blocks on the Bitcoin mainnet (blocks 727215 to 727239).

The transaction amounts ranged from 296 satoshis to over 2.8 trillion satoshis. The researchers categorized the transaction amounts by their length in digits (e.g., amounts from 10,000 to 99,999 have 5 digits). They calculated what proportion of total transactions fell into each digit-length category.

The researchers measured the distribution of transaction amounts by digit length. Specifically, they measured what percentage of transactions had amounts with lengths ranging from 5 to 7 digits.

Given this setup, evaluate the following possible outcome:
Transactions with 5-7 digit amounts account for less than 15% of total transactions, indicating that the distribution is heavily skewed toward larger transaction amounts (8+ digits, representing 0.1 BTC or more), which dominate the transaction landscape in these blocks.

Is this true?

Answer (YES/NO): NO